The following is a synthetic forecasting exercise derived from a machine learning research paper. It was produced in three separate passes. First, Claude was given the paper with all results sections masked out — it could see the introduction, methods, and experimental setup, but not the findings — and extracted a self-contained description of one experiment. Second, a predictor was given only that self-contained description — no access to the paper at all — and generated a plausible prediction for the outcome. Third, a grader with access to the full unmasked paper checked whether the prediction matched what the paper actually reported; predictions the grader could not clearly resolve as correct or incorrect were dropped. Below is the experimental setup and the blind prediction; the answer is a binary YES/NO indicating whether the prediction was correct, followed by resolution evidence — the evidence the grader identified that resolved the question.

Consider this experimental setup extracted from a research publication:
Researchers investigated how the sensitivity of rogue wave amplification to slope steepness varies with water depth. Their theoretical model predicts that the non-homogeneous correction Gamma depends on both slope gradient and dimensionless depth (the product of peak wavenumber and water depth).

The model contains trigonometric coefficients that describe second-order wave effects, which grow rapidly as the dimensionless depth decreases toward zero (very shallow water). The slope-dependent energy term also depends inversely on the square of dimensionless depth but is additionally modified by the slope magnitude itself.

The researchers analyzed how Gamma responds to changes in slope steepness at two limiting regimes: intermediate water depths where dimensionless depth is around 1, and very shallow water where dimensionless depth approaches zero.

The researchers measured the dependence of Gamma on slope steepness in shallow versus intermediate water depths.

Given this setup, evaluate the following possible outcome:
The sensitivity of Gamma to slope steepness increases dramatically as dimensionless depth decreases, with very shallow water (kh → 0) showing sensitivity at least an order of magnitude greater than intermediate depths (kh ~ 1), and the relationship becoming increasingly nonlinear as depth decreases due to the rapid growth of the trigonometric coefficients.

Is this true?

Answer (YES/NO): NO